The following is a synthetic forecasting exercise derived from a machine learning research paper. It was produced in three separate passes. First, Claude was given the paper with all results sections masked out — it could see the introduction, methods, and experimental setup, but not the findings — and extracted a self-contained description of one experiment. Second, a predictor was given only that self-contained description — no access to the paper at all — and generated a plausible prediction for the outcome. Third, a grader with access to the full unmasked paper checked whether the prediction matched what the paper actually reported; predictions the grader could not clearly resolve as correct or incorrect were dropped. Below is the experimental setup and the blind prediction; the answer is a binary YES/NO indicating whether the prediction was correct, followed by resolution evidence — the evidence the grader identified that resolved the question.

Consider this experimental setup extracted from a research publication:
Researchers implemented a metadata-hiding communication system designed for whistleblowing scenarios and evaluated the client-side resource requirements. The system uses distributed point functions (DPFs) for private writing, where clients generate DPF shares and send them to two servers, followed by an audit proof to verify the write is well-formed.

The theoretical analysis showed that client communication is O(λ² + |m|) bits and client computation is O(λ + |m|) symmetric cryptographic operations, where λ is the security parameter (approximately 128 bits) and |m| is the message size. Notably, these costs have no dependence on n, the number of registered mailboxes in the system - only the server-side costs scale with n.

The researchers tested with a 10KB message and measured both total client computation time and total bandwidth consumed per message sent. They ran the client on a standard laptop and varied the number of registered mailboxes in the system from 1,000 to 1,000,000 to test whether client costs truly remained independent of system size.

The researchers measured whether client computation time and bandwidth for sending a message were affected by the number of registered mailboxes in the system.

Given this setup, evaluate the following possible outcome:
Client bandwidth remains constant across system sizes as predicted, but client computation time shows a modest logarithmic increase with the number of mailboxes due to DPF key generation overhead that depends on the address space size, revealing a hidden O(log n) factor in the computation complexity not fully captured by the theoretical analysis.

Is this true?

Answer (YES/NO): NO